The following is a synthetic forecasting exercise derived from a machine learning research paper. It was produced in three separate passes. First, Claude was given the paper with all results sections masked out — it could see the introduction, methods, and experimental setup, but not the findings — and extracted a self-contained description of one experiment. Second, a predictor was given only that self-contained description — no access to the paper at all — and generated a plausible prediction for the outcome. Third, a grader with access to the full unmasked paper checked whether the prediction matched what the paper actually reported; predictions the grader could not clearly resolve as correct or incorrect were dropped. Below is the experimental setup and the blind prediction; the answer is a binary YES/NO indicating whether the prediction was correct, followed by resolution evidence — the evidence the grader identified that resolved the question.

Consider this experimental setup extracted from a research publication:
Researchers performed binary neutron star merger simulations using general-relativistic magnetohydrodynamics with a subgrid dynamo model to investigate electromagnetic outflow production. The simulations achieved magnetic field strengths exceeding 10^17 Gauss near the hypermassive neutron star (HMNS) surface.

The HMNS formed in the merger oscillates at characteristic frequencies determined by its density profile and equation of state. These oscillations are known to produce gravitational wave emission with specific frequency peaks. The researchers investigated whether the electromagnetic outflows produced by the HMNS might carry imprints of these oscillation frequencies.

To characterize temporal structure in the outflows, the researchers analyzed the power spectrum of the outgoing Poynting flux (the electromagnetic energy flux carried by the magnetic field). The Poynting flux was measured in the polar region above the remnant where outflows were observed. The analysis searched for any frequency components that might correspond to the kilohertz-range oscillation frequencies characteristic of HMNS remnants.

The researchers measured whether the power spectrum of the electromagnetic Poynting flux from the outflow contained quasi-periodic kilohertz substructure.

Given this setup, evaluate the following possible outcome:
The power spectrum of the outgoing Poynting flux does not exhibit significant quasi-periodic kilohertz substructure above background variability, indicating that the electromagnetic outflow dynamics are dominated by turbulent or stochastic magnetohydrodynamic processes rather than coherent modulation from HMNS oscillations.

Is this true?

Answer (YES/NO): NO